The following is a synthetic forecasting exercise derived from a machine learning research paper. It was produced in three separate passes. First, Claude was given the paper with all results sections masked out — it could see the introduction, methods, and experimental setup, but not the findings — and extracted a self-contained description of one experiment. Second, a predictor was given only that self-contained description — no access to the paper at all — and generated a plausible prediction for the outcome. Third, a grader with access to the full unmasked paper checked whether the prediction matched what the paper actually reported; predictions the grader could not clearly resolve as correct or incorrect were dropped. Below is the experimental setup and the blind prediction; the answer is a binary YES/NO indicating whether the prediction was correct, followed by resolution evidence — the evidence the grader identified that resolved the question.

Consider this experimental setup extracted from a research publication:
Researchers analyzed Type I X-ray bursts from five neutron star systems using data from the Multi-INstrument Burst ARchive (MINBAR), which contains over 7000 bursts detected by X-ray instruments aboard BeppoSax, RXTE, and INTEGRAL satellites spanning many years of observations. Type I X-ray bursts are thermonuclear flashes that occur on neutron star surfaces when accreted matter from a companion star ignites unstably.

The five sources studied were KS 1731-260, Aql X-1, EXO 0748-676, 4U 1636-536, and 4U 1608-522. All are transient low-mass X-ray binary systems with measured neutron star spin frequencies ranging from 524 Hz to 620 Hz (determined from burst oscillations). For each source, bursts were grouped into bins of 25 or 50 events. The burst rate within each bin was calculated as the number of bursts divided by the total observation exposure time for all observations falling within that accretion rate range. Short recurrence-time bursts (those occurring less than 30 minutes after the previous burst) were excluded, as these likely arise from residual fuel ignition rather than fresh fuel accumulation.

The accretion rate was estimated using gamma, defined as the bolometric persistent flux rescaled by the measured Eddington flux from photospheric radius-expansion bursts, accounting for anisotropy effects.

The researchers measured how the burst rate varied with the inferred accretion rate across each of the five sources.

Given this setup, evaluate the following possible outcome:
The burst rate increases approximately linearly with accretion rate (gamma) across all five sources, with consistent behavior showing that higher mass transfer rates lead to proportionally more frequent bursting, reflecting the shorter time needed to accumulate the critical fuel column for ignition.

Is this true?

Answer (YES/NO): NO